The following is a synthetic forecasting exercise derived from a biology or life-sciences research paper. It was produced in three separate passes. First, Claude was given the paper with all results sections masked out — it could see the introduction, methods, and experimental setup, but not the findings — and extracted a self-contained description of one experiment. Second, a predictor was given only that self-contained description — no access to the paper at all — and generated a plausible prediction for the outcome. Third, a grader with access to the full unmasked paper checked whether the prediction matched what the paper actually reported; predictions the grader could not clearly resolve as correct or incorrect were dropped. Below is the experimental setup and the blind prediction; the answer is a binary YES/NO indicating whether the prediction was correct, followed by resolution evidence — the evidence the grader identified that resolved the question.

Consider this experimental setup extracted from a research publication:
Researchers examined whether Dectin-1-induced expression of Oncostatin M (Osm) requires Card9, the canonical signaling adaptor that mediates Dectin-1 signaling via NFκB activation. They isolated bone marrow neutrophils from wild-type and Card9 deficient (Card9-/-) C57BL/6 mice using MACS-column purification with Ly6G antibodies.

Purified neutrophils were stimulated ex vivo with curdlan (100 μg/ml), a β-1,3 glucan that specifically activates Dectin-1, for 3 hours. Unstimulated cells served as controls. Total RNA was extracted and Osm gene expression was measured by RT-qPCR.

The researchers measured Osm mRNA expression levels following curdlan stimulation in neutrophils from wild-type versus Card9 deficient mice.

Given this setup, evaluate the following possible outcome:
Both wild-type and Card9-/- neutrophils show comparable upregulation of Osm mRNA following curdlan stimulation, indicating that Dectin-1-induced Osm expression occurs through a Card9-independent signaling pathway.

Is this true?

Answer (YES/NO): YES